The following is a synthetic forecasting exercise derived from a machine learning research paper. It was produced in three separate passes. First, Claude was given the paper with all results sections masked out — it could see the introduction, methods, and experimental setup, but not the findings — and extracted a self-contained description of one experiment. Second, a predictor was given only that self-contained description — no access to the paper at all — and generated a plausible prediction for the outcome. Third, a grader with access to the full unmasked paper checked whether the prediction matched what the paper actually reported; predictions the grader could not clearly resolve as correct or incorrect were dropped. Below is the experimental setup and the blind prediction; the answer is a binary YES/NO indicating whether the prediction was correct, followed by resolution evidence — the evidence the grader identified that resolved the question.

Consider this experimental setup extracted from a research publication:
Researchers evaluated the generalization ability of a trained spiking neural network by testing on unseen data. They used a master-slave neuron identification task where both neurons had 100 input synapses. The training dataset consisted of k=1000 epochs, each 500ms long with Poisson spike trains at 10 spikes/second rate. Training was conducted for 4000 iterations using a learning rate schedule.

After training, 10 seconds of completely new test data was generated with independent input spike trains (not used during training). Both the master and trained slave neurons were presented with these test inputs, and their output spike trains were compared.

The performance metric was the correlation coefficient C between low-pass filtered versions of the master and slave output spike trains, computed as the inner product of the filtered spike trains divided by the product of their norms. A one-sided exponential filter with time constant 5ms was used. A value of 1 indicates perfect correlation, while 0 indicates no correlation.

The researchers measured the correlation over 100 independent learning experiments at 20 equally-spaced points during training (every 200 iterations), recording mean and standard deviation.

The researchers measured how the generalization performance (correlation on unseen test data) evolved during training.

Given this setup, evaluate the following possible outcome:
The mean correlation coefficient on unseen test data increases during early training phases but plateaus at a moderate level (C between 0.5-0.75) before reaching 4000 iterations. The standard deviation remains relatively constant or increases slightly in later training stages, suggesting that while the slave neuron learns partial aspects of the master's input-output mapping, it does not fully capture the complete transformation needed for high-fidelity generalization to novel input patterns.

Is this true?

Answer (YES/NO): NO